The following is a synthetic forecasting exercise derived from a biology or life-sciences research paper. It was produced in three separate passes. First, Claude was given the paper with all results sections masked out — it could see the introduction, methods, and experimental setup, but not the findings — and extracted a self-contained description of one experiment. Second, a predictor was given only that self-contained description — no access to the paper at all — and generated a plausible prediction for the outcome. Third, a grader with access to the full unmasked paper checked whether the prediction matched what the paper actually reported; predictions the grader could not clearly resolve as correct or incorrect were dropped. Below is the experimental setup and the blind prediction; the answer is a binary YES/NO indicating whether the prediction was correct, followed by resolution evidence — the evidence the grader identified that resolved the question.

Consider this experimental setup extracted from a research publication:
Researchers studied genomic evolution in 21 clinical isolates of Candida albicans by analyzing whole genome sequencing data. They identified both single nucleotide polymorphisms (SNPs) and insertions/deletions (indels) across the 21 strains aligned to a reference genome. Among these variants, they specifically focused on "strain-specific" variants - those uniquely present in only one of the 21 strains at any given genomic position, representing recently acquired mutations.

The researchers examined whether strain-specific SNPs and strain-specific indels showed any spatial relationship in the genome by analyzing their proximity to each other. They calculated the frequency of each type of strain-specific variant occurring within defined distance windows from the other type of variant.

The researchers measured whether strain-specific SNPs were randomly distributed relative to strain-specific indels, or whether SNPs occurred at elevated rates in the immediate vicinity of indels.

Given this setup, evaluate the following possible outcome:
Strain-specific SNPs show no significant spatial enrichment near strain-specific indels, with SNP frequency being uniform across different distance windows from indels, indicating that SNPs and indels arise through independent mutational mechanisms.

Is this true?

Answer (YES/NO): NO